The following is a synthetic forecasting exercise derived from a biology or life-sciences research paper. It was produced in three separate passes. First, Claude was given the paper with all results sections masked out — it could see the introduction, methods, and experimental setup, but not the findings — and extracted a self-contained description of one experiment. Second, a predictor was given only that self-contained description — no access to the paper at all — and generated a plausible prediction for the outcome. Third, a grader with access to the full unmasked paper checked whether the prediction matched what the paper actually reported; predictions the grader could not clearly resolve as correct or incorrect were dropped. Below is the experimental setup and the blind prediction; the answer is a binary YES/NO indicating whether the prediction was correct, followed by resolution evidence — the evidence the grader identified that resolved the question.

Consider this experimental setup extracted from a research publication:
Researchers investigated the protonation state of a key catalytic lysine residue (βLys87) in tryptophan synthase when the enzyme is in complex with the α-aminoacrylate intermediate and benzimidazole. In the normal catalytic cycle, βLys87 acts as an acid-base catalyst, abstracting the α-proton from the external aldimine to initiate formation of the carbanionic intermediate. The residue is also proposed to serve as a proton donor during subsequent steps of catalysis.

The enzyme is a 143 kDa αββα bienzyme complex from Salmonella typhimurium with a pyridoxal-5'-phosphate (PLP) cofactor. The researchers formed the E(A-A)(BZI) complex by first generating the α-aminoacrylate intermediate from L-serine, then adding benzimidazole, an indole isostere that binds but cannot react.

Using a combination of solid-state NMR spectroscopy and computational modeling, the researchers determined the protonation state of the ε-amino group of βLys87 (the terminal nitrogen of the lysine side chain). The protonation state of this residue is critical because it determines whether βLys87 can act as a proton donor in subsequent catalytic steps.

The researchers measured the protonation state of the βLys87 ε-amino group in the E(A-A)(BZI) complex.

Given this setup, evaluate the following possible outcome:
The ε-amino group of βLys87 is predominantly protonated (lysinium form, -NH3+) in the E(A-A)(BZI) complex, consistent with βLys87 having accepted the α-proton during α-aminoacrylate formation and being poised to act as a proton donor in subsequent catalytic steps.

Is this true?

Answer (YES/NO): YES